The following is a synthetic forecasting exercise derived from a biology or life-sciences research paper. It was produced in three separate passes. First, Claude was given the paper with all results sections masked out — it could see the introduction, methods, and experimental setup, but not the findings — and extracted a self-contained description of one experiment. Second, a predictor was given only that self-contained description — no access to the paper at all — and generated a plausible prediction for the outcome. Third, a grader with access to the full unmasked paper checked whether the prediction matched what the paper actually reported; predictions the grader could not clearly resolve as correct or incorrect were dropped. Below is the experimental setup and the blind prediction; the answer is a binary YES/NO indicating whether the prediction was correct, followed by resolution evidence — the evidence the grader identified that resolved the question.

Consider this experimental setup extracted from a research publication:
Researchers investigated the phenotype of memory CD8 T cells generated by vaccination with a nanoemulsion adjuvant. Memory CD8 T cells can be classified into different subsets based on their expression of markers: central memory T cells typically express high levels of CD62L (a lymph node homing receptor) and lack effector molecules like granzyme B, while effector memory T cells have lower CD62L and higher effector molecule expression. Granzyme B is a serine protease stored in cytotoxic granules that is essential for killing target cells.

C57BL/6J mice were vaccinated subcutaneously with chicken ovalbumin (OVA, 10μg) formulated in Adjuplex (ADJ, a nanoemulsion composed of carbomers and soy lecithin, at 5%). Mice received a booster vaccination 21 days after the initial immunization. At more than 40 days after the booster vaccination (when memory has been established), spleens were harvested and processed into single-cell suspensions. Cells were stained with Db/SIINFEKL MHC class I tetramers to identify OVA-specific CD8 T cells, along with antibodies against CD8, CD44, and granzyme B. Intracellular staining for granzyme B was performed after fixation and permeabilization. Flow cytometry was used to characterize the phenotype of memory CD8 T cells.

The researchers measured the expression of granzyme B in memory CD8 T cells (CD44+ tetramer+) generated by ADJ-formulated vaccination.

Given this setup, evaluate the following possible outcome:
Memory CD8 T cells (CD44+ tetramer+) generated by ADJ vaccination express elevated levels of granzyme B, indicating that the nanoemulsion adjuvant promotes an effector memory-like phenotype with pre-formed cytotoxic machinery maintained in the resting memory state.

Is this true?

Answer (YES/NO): YES